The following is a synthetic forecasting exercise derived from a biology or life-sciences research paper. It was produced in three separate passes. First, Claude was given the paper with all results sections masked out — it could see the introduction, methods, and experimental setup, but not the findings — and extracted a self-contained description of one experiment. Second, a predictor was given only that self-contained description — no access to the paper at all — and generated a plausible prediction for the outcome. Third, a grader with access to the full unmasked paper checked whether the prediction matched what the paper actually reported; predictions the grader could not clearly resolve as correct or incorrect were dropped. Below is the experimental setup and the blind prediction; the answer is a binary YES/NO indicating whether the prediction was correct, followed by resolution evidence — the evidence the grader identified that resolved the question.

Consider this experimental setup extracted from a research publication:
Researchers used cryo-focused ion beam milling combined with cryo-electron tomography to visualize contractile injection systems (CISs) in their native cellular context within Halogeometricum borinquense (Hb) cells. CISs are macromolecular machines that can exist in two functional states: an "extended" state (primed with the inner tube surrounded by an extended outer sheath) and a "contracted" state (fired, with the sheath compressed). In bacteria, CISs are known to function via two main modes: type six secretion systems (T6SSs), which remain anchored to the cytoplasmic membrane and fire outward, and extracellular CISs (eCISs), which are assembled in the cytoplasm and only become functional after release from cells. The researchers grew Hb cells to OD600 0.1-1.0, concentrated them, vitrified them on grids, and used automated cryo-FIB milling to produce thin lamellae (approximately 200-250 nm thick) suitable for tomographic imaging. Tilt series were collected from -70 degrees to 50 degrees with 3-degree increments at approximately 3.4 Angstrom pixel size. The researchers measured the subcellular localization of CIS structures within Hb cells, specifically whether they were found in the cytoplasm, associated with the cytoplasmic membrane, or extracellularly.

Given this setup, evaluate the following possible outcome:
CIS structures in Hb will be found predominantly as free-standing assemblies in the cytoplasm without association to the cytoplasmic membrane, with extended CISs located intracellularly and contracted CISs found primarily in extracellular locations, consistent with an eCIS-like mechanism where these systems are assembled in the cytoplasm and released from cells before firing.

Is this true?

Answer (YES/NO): NO